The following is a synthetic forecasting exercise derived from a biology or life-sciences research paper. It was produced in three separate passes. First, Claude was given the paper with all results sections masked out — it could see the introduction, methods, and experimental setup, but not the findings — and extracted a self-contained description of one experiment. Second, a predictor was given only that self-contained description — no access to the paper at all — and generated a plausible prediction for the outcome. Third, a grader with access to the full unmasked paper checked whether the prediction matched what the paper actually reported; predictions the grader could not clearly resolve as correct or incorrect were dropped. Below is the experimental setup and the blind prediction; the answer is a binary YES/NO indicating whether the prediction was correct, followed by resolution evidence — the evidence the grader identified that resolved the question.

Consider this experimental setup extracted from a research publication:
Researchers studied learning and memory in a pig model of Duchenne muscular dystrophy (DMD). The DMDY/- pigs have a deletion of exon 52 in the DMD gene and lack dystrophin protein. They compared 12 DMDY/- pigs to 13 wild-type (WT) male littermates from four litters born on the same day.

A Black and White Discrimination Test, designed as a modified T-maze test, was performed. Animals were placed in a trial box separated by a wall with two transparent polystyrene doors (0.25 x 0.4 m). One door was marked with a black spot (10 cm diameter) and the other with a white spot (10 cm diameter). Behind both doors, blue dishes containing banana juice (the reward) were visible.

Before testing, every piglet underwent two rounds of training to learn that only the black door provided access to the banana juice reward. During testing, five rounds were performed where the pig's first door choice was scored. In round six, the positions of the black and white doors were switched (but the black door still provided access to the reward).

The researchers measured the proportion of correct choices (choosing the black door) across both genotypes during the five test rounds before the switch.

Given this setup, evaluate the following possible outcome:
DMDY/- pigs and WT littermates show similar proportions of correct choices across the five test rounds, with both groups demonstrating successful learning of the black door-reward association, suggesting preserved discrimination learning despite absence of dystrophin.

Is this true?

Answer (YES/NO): NO